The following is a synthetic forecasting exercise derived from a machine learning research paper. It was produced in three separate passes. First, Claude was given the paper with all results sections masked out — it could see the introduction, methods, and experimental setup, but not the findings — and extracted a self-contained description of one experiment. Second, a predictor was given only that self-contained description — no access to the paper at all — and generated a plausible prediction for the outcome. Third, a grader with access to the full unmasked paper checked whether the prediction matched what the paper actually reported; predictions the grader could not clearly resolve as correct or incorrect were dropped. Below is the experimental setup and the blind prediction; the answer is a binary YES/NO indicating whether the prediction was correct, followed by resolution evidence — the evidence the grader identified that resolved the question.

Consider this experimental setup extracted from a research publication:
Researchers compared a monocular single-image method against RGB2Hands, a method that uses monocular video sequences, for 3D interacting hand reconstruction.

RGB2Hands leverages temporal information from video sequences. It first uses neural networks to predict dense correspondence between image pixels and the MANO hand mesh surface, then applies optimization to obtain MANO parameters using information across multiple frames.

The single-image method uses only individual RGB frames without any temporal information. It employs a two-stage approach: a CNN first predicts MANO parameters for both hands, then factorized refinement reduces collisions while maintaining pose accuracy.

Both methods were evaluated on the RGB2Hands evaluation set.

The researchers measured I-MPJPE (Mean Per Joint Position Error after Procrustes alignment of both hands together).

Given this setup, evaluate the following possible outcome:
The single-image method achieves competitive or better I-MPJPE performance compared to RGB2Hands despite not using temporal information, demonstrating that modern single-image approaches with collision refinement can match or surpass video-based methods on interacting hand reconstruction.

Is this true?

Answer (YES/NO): NO